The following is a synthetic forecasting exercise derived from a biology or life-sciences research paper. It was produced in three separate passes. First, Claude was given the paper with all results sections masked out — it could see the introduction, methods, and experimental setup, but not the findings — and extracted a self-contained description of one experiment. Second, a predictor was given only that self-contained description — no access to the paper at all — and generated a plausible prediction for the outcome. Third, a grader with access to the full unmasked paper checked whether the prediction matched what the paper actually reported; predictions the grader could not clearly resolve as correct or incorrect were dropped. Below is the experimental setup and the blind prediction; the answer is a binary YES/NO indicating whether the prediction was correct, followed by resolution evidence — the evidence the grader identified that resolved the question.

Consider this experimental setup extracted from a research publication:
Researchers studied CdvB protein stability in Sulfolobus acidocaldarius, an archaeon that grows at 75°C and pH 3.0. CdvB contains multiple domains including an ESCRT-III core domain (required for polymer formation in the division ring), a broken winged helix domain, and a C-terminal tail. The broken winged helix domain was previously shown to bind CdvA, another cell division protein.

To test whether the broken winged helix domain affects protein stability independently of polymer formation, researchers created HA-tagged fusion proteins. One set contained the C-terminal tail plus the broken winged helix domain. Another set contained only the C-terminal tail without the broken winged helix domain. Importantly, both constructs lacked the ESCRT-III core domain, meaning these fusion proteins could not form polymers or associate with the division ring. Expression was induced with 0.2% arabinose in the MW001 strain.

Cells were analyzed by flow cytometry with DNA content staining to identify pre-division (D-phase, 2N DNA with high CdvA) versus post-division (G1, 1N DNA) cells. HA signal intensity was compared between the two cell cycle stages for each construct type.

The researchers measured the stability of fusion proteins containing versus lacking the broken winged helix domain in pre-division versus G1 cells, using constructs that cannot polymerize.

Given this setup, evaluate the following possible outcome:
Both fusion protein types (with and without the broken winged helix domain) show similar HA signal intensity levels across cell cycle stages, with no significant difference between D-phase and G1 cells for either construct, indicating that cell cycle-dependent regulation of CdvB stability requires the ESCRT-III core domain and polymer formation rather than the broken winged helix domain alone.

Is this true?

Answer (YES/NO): NO